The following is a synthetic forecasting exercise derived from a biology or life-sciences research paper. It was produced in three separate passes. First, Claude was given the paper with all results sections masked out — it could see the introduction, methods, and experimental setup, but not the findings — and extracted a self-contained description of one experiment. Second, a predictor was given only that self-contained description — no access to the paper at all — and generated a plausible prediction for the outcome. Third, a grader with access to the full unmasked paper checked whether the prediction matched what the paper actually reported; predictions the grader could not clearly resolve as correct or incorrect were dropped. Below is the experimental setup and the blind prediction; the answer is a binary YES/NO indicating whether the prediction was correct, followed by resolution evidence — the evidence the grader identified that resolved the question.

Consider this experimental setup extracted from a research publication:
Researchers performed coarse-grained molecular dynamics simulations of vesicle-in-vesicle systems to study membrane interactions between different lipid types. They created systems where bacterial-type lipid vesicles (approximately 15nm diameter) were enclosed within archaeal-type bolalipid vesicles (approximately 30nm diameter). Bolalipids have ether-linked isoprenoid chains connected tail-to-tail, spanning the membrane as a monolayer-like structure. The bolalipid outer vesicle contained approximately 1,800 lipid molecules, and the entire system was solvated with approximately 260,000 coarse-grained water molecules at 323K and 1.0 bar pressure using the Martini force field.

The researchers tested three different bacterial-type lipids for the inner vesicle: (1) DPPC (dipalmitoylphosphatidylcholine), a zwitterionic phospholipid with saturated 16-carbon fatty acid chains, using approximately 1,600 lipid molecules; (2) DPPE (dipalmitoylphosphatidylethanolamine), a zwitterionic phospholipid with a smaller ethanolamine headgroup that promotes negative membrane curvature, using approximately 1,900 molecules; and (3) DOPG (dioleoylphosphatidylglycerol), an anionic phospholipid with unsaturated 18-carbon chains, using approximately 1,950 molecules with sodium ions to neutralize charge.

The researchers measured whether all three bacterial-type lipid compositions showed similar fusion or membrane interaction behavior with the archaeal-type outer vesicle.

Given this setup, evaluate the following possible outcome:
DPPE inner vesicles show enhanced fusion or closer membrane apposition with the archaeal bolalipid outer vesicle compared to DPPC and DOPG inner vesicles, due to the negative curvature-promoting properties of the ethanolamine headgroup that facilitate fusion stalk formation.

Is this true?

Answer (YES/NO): NO